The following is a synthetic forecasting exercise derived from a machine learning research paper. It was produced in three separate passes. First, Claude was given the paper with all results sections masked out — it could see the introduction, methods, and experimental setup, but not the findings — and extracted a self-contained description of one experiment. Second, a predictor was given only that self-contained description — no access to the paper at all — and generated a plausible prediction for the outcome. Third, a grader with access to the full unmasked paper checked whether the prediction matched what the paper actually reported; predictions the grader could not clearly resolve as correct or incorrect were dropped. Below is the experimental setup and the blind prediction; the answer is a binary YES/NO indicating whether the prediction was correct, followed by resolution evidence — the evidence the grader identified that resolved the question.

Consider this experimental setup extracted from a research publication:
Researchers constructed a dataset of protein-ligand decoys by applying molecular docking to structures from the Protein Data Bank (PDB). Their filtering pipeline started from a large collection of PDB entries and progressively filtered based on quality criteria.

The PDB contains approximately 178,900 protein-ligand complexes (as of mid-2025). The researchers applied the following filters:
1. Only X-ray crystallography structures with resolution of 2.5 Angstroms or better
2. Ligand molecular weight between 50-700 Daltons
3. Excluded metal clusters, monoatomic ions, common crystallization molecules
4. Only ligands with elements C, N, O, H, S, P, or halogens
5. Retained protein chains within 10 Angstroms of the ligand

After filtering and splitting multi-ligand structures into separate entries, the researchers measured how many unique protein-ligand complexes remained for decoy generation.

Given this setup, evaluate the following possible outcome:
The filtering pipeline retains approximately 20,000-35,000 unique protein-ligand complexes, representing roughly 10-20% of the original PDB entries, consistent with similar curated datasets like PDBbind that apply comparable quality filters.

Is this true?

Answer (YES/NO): NO